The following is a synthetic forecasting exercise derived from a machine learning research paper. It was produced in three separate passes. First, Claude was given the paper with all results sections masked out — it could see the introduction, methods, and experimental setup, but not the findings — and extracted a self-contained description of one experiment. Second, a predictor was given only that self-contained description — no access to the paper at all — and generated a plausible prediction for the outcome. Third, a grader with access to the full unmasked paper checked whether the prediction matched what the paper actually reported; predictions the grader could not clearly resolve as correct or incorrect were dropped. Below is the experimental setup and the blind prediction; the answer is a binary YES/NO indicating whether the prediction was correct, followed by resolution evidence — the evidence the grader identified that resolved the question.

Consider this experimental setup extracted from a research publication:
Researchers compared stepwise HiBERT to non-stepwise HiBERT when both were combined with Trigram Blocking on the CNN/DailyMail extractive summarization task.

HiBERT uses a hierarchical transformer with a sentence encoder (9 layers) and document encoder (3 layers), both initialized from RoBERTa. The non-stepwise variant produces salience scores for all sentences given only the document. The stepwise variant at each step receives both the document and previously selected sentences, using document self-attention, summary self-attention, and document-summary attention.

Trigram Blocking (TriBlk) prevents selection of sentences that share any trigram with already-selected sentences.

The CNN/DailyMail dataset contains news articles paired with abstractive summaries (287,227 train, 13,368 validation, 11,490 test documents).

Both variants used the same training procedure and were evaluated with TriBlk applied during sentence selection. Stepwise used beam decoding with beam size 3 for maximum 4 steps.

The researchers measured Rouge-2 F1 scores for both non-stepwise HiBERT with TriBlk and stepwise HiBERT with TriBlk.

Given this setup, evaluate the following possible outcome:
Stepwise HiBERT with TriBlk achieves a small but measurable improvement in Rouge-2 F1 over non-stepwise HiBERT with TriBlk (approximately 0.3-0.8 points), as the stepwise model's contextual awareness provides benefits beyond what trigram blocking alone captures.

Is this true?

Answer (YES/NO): NO